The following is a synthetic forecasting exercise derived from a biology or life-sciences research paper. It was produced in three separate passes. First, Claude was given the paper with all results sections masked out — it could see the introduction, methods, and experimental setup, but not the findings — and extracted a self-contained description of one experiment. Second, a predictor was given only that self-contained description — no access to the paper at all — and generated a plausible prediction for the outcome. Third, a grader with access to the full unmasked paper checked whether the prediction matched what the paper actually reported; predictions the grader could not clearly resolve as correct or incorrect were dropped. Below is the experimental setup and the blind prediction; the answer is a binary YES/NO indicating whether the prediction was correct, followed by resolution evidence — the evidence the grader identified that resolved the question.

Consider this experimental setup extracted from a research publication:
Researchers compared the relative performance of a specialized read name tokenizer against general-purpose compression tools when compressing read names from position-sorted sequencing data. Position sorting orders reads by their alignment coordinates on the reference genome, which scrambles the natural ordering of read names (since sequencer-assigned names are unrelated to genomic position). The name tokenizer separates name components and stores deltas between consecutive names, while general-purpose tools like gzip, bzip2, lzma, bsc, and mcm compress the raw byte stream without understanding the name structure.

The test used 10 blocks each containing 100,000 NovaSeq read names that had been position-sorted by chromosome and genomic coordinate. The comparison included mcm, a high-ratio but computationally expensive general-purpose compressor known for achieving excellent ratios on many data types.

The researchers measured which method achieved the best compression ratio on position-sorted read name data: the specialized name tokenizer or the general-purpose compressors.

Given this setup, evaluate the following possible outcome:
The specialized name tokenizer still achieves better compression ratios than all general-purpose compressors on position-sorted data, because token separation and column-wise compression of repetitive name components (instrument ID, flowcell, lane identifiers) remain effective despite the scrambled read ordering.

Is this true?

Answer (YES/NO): NO